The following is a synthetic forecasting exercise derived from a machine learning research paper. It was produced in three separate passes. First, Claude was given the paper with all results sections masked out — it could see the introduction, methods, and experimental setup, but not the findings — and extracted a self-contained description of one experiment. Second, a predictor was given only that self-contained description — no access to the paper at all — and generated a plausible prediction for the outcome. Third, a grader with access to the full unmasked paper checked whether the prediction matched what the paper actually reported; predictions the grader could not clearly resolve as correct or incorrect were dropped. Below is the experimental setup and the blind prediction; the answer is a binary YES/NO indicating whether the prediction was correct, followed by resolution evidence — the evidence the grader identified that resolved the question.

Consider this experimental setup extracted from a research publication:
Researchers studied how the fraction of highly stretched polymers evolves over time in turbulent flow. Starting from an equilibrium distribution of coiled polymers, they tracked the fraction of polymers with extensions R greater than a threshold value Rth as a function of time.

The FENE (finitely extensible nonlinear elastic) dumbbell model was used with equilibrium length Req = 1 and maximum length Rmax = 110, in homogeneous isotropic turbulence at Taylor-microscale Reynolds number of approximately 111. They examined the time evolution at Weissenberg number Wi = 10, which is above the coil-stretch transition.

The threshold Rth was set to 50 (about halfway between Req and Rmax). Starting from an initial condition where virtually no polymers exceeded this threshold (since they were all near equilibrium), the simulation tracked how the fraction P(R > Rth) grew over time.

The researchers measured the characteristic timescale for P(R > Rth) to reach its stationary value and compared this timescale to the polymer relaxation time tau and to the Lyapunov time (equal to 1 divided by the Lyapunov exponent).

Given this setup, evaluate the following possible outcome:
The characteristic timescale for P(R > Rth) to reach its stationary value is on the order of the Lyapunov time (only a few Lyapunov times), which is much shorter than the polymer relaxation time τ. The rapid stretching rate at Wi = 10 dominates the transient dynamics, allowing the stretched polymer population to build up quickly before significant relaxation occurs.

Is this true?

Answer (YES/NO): YES